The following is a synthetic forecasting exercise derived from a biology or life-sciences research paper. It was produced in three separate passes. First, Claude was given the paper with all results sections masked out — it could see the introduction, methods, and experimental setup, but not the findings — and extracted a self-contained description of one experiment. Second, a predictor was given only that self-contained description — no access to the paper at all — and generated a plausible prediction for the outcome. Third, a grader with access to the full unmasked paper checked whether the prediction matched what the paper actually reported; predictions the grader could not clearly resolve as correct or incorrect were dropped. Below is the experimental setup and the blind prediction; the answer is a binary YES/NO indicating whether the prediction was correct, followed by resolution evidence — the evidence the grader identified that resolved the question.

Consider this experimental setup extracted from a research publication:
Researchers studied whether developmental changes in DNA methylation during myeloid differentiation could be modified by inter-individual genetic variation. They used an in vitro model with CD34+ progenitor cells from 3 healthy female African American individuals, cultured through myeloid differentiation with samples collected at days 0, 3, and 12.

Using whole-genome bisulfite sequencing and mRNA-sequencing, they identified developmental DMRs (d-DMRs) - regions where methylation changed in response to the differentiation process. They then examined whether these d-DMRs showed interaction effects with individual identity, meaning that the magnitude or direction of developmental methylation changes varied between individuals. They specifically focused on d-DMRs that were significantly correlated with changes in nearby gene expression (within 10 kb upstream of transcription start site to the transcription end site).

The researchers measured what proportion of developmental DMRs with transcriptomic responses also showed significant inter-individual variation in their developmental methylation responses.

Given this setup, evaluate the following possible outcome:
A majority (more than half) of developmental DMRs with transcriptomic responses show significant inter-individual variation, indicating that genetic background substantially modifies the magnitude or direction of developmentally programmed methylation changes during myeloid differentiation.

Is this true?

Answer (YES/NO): NO